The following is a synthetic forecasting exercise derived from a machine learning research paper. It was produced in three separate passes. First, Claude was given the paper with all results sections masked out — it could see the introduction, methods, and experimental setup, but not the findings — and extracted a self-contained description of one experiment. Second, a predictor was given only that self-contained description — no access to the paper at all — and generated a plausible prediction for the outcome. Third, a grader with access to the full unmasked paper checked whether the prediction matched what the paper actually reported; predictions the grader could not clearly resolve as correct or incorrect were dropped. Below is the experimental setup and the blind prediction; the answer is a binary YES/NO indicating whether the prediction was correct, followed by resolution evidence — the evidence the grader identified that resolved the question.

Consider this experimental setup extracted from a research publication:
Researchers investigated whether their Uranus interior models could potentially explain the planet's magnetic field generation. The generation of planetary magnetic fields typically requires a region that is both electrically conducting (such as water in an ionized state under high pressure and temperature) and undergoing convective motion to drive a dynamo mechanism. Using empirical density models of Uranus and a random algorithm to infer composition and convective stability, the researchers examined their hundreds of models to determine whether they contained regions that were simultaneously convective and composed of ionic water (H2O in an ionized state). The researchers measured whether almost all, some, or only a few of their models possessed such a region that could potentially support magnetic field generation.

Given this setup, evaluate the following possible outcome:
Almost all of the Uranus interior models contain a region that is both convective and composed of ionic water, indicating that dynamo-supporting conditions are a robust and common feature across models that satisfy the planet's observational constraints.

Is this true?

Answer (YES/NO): NO